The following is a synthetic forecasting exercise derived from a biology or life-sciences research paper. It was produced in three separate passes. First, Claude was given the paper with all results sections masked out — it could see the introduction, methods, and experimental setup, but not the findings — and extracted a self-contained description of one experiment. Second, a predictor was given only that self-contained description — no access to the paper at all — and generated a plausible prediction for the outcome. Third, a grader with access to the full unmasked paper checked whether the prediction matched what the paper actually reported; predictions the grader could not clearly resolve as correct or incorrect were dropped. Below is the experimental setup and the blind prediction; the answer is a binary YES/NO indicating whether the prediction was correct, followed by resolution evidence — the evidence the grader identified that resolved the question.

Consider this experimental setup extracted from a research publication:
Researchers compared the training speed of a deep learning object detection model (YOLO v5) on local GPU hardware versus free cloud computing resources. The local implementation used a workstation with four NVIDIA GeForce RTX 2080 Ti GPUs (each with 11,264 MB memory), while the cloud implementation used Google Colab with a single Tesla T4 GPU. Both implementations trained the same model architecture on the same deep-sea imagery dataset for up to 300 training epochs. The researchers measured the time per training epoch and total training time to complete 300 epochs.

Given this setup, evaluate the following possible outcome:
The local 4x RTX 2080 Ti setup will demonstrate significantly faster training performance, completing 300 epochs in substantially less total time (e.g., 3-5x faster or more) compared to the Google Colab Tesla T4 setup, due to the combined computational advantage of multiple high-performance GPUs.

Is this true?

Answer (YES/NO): NO